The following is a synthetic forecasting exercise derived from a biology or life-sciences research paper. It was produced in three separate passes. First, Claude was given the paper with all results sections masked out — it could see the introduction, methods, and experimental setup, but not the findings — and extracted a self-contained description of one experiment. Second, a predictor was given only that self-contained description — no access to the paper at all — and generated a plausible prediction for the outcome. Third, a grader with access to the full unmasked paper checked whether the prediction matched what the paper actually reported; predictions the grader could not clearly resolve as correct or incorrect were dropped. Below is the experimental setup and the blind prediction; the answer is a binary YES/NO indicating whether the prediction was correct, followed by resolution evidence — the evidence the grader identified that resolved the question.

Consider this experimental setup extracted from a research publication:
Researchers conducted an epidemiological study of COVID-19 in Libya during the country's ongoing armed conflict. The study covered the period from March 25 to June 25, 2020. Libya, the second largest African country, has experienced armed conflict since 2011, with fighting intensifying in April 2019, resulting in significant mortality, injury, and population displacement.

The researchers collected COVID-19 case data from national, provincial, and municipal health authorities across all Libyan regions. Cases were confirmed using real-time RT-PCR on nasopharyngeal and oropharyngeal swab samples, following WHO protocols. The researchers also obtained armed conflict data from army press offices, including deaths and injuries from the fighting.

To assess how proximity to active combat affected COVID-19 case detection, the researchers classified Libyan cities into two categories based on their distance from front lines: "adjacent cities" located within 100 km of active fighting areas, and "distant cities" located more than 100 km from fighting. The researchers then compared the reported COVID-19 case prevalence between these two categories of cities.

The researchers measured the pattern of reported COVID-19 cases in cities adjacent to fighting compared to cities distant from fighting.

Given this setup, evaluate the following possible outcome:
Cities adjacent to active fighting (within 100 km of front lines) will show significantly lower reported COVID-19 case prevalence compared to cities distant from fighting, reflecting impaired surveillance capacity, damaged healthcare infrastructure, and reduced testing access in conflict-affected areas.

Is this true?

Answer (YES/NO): YES